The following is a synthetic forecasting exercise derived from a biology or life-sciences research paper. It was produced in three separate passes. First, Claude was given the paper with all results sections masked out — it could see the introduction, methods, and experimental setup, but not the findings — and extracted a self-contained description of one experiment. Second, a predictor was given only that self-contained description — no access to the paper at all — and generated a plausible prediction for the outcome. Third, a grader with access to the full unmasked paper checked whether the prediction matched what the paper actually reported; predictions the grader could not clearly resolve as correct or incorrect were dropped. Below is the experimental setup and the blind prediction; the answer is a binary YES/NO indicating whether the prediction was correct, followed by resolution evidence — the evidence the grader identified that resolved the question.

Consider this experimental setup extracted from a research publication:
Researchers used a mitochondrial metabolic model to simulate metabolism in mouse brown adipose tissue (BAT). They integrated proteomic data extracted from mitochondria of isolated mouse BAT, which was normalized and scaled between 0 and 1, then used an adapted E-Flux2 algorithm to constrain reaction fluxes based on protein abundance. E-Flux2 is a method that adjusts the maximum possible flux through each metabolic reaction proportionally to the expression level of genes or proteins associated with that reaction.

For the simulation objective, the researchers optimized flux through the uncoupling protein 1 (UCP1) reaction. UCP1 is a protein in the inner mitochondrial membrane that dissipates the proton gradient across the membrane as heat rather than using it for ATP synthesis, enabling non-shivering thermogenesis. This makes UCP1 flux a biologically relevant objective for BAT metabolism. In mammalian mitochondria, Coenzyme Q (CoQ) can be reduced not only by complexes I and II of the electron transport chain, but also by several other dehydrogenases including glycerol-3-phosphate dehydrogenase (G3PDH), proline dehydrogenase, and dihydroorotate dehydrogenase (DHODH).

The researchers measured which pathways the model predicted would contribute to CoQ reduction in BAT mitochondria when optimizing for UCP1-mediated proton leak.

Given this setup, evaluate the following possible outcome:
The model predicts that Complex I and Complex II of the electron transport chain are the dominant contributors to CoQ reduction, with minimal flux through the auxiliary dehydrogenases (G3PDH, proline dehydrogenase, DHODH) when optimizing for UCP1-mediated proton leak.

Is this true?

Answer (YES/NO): NO